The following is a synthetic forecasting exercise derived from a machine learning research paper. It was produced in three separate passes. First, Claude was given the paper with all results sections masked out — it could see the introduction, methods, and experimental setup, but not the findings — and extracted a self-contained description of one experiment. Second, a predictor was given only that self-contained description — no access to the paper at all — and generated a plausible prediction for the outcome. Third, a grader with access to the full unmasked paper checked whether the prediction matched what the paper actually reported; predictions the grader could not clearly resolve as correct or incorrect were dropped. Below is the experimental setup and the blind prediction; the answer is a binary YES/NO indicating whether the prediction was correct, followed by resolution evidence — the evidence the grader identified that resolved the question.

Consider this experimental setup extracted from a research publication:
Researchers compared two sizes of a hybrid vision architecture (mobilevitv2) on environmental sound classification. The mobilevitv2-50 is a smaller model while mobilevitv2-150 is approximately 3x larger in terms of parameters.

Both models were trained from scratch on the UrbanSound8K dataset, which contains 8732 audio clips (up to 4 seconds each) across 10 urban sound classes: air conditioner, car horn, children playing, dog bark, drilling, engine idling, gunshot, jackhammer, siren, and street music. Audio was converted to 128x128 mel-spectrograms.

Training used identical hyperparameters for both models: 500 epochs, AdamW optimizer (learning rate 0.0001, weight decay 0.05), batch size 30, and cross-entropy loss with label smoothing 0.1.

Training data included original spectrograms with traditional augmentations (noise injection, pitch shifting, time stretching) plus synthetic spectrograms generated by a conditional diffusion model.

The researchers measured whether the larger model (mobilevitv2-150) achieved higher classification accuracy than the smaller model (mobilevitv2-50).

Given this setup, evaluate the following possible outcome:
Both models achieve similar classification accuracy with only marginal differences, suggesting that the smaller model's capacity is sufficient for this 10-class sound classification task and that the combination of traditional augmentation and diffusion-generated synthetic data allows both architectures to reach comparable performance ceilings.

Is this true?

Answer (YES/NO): NO